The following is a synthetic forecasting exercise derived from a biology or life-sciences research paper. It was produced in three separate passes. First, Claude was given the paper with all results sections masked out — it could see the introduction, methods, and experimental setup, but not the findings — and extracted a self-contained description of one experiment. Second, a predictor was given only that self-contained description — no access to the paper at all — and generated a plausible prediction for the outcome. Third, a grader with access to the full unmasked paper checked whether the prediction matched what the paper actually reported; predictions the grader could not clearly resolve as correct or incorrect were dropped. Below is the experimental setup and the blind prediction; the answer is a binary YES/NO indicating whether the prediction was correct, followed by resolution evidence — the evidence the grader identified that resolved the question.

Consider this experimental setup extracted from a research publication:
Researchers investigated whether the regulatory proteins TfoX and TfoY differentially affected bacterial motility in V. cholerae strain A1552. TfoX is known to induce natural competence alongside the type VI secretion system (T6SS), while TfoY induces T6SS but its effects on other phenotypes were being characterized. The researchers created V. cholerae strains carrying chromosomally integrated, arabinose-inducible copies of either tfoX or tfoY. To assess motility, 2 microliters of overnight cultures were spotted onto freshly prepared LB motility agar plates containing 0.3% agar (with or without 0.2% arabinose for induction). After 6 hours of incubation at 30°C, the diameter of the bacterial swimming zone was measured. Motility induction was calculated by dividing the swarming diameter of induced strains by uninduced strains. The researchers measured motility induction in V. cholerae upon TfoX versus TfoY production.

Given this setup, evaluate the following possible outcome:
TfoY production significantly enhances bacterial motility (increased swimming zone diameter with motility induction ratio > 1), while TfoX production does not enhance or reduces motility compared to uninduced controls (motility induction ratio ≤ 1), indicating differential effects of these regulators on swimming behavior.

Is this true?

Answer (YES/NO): YES